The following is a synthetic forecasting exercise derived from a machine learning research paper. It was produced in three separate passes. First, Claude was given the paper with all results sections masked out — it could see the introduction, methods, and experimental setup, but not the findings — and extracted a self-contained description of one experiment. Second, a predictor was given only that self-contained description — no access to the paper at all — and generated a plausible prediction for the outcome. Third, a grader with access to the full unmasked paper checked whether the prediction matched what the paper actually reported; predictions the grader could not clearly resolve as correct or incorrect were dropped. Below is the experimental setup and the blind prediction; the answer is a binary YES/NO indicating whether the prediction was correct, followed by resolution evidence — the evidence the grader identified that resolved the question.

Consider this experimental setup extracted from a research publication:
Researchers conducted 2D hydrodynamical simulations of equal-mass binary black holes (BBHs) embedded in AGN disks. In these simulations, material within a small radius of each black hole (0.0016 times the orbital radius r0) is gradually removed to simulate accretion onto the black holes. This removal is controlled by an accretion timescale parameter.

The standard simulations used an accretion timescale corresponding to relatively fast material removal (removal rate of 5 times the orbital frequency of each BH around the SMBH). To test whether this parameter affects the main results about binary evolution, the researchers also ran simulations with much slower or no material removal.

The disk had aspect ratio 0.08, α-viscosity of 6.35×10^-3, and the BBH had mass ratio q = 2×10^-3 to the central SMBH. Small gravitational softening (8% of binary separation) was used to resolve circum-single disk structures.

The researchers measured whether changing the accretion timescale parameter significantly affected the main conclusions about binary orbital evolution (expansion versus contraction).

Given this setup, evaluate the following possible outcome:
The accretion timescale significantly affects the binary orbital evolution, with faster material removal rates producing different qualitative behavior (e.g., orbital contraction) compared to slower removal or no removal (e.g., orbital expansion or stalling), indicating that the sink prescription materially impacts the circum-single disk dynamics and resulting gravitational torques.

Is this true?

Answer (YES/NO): NO